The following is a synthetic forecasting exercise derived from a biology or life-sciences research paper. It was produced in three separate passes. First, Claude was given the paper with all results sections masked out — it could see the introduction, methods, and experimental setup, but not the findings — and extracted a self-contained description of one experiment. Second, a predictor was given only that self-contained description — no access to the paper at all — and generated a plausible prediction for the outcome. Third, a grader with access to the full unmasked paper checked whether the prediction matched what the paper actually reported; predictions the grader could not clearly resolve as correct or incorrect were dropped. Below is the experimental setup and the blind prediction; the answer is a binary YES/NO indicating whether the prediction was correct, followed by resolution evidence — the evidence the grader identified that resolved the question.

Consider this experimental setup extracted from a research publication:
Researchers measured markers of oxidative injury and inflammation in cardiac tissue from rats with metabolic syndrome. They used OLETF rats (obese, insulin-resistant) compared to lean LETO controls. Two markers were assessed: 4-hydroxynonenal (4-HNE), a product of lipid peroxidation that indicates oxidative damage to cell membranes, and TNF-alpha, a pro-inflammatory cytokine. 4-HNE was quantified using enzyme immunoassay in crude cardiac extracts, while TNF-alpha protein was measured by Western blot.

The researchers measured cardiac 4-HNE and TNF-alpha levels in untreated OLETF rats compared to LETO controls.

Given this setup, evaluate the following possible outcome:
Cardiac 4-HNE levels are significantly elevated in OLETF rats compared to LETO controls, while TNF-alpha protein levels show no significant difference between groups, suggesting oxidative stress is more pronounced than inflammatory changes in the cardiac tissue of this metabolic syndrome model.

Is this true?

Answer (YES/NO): NO